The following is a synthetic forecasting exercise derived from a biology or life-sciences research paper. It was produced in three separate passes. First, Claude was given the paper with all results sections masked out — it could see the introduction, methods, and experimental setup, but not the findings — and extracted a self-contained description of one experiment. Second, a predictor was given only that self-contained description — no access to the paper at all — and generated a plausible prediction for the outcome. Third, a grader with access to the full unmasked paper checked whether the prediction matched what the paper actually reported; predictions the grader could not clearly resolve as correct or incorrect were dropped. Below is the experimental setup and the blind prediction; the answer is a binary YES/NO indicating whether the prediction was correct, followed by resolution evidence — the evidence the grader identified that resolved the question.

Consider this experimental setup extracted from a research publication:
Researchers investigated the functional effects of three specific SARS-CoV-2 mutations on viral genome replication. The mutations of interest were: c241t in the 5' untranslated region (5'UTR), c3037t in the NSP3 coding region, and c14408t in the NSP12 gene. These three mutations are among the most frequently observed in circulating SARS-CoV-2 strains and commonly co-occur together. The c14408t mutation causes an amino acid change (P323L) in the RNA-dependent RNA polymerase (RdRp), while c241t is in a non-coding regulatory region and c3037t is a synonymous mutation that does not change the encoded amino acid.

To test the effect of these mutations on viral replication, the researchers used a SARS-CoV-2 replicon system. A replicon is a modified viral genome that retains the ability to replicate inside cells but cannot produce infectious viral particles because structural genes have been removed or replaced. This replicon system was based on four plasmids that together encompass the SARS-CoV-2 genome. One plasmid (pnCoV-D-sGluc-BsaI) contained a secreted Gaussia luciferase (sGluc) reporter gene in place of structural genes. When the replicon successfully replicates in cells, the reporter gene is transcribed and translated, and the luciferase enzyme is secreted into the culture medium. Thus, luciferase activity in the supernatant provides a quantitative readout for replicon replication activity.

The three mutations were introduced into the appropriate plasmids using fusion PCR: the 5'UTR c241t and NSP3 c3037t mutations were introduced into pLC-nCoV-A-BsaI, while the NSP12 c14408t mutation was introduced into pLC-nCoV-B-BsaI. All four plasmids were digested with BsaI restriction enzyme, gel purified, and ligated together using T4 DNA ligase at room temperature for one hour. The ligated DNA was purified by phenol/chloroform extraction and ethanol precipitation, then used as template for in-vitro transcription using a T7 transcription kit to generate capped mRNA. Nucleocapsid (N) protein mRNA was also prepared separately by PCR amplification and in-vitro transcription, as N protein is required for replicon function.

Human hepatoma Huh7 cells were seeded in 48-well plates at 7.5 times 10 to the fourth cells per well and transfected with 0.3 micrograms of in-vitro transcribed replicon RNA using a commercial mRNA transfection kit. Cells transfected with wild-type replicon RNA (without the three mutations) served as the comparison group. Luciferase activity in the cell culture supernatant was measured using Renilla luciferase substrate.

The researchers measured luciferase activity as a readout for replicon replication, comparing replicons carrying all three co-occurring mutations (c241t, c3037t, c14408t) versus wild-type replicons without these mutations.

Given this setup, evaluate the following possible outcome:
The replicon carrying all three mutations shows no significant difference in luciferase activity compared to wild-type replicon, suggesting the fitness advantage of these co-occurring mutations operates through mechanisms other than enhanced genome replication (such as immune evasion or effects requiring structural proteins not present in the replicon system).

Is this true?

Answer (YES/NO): NO